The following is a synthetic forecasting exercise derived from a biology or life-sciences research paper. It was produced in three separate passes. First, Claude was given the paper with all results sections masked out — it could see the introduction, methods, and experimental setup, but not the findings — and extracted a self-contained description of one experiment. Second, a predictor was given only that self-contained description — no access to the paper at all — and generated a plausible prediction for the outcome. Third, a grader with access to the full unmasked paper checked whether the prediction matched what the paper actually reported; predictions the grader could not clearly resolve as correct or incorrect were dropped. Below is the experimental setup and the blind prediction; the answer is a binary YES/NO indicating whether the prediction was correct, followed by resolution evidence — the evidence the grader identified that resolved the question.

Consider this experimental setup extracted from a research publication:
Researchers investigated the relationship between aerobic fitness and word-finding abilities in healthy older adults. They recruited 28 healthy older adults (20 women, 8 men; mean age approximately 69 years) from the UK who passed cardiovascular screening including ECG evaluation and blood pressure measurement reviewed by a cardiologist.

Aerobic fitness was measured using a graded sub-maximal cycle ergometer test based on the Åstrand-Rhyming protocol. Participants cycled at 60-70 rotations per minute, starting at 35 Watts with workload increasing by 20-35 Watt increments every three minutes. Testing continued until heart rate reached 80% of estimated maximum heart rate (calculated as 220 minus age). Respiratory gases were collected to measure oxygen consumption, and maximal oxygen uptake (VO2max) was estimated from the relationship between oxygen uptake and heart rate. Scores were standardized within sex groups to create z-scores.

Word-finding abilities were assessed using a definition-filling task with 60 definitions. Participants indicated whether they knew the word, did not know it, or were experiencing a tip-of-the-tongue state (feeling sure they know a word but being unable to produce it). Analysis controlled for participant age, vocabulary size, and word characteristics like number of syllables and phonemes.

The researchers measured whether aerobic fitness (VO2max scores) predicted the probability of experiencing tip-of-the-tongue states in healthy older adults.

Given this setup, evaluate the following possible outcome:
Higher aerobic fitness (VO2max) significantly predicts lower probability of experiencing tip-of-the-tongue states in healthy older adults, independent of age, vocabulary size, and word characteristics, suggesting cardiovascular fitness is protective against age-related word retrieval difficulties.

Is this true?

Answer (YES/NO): YES